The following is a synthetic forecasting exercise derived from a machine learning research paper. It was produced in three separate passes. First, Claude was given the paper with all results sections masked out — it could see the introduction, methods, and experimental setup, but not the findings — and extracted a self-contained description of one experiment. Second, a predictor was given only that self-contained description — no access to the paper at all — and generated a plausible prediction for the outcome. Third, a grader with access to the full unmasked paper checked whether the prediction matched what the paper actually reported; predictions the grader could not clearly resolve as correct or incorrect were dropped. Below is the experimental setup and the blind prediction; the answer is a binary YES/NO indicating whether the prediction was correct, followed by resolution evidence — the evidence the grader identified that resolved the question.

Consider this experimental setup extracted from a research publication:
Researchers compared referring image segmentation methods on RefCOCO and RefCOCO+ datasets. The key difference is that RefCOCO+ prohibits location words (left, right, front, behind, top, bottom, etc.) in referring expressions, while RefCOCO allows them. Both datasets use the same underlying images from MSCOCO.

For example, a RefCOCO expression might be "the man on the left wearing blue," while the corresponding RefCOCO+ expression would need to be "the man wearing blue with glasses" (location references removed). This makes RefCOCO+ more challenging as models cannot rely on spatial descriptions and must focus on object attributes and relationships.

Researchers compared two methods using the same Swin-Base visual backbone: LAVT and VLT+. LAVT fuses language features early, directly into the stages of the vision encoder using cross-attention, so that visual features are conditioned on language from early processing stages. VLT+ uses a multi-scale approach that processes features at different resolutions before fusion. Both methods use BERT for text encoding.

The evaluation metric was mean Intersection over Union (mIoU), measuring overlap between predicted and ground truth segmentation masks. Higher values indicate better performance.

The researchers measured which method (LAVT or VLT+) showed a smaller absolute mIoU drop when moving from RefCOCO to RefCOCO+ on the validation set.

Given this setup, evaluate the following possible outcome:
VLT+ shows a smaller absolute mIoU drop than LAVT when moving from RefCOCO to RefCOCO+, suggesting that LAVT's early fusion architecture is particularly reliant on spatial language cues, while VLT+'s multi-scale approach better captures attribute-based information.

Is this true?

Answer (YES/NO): YES